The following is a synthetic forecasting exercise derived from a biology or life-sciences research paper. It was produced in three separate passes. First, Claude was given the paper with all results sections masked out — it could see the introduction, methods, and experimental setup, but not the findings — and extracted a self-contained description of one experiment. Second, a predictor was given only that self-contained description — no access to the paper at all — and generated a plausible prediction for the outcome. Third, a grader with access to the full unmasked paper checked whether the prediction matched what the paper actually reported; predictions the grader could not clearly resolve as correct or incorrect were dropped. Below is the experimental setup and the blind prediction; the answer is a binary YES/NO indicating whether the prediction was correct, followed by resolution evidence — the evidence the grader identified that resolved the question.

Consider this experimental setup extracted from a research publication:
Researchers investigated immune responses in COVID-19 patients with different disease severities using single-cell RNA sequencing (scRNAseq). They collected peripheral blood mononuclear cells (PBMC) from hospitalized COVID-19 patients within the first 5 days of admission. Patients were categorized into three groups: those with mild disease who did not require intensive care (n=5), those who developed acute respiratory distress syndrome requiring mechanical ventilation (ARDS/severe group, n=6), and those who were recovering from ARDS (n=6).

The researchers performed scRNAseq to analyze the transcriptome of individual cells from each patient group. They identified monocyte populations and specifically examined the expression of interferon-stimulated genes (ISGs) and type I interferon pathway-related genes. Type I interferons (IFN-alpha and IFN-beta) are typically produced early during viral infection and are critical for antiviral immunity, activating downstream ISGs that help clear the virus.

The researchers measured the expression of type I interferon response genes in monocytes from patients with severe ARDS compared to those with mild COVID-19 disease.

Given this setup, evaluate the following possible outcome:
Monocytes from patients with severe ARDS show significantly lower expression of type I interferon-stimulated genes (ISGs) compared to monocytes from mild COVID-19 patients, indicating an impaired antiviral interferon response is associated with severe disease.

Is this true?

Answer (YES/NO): YES